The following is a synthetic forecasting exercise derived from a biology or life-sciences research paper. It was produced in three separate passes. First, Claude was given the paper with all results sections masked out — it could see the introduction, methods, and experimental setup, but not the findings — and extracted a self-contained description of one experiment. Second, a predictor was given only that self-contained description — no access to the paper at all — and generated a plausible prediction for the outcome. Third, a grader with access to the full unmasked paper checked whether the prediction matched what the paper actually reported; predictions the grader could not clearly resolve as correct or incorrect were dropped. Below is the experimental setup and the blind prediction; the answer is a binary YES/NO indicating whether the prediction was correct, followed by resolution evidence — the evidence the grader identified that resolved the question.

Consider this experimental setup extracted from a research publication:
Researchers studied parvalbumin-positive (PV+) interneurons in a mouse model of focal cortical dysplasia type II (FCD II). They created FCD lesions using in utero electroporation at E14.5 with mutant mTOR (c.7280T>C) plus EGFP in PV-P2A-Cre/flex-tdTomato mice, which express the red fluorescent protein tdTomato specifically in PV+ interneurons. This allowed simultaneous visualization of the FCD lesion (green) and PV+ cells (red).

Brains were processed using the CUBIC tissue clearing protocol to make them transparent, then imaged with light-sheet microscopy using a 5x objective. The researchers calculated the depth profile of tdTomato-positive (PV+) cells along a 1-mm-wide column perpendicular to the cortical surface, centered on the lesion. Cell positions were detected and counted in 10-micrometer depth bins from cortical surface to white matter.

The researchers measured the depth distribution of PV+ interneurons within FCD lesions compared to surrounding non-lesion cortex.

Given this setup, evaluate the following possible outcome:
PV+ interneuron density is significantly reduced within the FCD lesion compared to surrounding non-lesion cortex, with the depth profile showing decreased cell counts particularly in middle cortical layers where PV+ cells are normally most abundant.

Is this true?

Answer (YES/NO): NO